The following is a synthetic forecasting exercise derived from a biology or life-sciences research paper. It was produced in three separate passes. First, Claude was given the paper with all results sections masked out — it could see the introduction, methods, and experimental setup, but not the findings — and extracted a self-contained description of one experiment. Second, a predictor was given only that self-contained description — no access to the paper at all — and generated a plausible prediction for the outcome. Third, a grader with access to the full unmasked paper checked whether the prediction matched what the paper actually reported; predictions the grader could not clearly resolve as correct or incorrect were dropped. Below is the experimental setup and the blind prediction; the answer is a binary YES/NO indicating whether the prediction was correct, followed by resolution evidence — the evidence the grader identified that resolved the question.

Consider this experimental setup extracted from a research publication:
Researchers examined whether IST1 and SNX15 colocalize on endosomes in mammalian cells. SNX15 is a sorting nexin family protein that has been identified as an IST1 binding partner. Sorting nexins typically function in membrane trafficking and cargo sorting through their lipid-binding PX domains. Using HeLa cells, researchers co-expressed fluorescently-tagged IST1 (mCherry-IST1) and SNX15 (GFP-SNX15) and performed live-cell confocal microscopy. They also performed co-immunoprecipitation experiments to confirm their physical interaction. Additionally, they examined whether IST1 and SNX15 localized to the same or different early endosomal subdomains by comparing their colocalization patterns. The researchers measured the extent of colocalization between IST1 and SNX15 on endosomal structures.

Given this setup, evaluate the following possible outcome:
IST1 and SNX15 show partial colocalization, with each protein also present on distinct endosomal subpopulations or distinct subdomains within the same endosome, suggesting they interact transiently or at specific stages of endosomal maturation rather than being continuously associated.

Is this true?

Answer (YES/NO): NO